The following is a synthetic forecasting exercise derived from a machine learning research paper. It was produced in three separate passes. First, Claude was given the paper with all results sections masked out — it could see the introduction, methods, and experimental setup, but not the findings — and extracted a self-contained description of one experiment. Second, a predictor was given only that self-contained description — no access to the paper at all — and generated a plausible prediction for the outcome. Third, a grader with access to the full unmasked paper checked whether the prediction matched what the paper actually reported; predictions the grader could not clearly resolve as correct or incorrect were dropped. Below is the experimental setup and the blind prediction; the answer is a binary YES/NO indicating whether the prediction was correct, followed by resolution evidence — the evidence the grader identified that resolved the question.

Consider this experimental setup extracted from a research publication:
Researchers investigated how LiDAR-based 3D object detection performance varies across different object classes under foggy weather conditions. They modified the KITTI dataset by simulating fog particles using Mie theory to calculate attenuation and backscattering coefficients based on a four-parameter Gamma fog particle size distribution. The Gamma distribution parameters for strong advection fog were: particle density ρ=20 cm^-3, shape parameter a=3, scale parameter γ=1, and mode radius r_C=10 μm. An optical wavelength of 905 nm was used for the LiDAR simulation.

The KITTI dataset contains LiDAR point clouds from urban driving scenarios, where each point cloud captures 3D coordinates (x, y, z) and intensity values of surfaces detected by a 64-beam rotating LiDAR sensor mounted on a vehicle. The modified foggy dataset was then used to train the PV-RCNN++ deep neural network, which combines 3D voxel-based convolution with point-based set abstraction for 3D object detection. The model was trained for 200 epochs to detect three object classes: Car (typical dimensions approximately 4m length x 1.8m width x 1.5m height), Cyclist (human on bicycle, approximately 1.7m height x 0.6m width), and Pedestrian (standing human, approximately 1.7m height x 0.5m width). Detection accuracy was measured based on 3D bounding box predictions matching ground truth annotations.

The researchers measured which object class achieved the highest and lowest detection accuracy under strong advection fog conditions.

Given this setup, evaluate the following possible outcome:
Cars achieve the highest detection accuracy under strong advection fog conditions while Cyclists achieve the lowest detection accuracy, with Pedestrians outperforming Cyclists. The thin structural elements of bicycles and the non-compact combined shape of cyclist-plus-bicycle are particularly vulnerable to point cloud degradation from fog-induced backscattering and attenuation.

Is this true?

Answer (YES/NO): NO